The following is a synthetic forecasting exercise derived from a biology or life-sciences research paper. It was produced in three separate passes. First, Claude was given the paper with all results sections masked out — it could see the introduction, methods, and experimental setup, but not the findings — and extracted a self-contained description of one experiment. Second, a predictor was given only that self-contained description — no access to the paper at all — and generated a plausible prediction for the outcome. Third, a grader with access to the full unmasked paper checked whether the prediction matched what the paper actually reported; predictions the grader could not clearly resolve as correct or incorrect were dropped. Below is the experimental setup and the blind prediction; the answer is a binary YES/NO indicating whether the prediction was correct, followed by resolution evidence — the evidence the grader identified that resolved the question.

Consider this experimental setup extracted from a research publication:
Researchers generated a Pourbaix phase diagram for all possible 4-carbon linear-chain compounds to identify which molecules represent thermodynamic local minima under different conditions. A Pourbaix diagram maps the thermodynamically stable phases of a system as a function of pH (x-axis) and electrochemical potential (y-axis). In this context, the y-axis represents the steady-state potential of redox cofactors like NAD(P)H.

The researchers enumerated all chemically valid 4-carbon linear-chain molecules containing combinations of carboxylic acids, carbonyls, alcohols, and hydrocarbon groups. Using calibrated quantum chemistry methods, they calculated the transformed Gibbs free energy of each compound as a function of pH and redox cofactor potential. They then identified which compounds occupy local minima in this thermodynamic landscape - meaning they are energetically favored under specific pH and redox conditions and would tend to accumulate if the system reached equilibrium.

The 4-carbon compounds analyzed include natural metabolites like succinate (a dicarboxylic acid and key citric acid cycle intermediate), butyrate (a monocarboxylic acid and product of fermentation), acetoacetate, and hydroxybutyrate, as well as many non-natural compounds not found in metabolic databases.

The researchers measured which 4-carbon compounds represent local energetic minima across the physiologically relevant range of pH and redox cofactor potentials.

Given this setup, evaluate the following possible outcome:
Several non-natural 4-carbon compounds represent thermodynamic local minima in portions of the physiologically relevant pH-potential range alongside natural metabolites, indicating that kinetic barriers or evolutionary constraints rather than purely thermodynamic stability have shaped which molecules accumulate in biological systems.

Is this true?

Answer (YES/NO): YES